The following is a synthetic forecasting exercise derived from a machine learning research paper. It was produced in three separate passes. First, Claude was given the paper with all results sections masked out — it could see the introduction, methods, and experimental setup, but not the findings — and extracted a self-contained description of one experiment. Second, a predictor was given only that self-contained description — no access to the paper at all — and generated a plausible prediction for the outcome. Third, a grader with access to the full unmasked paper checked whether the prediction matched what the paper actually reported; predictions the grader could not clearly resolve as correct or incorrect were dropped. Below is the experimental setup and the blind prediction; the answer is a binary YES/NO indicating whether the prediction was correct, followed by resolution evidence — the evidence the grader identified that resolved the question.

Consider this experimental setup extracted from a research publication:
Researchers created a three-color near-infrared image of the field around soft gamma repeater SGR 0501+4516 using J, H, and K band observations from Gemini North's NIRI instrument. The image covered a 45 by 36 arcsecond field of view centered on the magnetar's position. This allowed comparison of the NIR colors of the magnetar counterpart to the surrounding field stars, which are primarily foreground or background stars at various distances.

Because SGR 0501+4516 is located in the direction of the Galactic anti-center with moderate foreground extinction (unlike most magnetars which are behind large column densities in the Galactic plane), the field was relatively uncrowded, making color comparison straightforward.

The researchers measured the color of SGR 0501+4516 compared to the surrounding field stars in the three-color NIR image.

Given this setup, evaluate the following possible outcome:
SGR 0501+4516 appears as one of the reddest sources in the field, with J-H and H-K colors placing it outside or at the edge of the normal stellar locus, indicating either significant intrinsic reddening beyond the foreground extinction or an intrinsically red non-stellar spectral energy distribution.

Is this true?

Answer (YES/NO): YES